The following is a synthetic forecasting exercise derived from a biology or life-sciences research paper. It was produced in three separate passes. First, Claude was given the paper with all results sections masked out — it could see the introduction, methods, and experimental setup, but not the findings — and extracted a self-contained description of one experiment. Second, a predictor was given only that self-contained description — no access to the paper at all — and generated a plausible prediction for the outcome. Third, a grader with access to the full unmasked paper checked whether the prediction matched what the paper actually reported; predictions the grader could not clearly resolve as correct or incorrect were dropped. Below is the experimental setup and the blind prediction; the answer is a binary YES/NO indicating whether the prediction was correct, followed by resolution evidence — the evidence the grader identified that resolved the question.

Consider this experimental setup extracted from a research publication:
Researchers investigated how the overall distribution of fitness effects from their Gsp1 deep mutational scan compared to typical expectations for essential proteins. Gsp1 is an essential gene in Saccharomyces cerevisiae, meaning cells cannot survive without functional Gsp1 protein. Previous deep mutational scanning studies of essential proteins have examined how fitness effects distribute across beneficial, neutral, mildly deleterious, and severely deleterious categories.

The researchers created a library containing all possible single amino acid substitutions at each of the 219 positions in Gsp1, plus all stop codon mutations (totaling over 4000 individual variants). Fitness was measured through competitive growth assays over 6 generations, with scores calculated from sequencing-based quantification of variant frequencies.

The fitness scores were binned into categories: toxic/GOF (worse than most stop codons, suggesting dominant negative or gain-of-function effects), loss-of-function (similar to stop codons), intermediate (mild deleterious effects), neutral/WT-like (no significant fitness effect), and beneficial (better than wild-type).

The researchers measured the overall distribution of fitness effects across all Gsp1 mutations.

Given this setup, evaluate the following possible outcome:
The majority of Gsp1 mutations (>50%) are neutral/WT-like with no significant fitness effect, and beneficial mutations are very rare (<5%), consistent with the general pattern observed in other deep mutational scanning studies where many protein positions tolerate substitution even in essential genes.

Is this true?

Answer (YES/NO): NO